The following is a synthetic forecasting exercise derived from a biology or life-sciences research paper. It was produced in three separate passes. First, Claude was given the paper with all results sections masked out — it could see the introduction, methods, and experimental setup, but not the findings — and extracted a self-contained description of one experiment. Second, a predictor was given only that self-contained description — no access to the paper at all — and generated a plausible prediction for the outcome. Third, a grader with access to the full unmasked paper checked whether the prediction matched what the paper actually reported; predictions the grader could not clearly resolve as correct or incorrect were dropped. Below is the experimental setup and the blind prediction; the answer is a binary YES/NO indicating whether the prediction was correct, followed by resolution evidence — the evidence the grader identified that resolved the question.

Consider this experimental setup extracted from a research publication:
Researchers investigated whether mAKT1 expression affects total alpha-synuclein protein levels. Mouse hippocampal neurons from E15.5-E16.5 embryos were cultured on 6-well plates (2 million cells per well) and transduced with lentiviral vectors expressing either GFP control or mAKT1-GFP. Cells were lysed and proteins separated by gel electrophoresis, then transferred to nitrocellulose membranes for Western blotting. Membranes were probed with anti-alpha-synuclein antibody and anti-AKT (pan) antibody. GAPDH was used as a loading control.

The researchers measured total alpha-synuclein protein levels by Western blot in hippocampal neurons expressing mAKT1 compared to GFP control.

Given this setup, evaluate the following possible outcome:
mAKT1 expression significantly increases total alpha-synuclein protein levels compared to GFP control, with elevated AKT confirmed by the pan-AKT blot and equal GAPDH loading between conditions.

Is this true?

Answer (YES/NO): NO